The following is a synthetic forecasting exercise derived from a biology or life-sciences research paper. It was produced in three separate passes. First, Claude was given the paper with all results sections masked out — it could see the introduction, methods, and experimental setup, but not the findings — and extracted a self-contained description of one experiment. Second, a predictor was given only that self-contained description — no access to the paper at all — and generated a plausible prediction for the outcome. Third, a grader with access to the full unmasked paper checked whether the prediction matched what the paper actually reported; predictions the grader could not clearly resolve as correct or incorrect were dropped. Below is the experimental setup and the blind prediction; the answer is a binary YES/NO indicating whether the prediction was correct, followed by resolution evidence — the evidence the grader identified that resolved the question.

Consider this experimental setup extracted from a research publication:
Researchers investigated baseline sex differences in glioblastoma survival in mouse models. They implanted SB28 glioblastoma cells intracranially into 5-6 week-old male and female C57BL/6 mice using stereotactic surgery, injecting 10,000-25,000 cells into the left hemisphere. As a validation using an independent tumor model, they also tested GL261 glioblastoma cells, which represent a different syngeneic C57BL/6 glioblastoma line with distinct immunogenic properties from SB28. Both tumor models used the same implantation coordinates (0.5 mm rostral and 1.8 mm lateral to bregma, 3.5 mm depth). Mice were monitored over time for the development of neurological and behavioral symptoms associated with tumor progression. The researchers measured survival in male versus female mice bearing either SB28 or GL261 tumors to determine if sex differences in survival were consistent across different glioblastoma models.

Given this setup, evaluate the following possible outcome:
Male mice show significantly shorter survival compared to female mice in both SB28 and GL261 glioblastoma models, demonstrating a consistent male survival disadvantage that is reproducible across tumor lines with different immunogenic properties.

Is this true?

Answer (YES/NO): YES